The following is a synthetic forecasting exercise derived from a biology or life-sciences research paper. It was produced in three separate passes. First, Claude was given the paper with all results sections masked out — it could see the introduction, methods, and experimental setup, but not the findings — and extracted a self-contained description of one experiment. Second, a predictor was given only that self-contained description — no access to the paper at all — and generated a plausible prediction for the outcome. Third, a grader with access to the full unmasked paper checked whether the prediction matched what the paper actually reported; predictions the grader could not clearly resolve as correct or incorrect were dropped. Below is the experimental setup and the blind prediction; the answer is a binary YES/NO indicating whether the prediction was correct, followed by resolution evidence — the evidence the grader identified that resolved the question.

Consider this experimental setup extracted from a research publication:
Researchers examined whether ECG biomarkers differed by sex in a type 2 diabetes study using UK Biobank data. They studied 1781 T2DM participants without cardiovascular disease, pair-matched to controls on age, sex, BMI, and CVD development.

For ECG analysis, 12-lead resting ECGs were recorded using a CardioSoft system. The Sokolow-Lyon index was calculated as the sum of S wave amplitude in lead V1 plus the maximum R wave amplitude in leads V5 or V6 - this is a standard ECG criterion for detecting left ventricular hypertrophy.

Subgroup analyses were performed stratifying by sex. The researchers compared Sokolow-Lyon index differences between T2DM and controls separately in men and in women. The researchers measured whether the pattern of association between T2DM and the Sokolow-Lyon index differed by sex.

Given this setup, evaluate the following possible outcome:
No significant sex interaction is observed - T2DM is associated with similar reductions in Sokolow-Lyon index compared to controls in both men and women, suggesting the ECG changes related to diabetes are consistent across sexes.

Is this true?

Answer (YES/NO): YES